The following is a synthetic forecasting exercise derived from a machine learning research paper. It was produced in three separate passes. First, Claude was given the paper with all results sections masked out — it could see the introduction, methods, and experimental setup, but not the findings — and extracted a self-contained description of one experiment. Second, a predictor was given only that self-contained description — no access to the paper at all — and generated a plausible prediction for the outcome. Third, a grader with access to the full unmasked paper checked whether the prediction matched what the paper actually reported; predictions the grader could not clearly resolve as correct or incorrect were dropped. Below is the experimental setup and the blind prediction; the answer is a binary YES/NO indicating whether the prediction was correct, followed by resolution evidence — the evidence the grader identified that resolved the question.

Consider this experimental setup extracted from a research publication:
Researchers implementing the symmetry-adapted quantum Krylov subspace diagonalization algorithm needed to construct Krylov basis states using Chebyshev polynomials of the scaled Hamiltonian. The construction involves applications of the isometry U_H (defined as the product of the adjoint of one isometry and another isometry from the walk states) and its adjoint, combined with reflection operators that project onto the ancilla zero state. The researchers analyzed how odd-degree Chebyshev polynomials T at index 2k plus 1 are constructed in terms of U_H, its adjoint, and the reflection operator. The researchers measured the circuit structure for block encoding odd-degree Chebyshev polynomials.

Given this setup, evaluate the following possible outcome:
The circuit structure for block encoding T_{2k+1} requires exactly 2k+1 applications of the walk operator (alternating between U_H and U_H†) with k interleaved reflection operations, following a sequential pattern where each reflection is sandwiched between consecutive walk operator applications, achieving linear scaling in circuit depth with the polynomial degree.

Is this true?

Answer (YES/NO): NO